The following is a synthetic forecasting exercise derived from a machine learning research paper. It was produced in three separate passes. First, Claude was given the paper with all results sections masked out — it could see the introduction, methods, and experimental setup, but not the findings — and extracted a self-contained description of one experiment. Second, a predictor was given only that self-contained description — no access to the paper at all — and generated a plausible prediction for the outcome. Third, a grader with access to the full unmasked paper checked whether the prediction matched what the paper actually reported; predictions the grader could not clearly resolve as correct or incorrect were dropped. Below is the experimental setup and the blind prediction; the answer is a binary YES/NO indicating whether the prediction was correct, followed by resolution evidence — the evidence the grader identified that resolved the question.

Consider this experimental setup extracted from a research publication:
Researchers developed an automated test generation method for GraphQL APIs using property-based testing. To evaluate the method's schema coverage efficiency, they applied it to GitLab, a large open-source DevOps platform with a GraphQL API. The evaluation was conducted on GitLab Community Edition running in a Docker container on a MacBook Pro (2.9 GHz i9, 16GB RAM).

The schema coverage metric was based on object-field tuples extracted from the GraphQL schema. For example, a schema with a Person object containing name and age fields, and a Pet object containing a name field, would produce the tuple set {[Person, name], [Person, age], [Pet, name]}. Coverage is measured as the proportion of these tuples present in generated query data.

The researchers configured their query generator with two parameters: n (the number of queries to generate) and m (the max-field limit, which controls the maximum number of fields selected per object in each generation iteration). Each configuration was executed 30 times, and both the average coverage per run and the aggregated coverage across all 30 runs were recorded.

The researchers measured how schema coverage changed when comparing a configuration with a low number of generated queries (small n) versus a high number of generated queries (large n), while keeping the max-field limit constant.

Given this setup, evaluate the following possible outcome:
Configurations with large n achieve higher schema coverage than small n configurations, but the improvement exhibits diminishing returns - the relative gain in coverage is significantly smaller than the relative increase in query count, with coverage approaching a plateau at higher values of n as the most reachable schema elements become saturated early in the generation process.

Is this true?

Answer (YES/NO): YES